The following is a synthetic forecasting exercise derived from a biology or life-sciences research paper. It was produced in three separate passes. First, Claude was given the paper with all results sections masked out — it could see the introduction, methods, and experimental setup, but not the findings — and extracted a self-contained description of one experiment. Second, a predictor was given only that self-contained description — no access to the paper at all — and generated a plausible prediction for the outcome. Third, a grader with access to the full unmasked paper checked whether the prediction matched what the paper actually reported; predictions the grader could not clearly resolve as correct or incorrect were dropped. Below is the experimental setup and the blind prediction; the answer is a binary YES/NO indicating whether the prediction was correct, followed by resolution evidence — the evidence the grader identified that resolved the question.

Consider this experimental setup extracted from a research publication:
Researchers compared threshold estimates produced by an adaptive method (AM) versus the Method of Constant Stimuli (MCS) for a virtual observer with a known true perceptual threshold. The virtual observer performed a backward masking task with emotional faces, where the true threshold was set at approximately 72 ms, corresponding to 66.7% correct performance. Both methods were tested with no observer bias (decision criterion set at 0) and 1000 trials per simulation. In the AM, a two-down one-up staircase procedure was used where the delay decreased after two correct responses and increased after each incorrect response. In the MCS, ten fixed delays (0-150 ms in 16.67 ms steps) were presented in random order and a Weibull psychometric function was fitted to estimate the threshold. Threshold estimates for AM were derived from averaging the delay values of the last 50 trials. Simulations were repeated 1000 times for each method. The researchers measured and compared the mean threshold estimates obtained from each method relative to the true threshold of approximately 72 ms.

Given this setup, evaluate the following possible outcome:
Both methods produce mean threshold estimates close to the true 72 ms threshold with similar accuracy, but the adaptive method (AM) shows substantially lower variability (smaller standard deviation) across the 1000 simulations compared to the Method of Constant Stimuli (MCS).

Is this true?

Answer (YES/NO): NO